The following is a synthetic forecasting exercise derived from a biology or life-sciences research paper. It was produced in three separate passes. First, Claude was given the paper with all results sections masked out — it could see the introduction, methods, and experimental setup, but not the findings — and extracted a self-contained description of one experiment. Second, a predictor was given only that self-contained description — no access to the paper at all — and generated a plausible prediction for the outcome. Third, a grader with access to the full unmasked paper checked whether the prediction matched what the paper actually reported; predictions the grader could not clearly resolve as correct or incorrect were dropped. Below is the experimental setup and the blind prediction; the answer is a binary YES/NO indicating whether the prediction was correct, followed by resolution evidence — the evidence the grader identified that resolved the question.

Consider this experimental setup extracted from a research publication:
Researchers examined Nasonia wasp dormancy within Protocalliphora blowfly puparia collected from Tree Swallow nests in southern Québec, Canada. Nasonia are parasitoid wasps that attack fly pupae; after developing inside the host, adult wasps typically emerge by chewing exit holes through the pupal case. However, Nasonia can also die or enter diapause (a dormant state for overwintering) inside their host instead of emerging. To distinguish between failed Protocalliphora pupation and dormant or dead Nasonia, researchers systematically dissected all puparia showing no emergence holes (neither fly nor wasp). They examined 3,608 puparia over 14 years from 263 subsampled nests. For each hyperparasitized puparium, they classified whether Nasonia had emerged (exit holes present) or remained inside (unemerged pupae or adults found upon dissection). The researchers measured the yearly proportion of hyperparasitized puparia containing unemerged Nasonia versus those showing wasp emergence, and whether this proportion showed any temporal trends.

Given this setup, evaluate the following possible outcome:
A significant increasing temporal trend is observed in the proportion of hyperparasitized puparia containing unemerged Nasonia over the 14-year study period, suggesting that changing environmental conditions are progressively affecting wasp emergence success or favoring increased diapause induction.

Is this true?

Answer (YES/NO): NO